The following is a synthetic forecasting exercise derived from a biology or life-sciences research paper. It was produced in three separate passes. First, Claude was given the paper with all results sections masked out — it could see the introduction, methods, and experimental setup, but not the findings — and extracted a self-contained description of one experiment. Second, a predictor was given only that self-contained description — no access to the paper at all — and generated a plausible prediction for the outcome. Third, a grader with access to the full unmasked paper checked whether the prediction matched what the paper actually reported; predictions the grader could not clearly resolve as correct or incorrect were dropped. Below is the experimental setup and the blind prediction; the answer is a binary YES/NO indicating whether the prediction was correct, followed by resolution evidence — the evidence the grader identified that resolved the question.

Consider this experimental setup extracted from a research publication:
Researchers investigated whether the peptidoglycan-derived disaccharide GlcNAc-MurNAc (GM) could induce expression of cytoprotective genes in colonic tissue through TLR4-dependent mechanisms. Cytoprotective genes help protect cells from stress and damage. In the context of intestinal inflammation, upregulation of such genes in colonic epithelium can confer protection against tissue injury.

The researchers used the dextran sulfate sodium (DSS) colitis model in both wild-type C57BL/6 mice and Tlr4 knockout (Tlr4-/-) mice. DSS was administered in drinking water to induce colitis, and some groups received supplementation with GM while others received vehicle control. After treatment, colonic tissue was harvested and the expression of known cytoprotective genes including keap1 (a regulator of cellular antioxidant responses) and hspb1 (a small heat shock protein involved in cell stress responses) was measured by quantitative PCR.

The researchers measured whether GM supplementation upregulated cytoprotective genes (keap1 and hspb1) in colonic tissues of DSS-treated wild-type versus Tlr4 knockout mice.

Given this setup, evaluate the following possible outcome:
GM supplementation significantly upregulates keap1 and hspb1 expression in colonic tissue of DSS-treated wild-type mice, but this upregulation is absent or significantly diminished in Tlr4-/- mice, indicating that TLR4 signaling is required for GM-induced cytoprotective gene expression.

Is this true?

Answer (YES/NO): YES